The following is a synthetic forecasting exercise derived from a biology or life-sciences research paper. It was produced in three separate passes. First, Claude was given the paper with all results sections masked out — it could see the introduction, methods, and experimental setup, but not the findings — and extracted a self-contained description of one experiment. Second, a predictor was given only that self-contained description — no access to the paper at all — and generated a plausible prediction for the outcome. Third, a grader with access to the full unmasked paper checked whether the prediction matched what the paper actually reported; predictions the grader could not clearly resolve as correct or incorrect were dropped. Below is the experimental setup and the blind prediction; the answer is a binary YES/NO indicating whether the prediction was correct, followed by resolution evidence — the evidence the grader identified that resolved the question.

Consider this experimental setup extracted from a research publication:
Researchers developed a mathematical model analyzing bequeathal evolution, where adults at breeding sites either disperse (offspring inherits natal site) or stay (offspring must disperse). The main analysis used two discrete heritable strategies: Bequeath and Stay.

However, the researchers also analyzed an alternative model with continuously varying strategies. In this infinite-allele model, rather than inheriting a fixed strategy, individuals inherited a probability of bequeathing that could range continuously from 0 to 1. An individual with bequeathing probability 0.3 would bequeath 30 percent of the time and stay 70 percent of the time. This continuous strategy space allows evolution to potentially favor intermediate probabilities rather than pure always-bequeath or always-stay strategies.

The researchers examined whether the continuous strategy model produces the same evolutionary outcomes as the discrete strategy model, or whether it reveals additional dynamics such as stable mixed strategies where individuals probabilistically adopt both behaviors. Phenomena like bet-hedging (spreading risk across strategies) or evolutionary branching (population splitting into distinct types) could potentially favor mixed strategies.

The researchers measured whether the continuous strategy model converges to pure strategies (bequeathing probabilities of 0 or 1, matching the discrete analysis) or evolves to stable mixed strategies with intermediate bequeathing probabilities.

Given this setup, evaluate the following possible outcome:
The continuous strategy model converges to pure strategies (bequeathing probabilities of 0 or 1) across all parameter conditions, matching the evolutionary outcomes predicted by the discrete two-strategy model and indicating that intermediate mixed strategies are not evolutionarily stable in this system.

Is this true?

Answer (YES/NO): YES